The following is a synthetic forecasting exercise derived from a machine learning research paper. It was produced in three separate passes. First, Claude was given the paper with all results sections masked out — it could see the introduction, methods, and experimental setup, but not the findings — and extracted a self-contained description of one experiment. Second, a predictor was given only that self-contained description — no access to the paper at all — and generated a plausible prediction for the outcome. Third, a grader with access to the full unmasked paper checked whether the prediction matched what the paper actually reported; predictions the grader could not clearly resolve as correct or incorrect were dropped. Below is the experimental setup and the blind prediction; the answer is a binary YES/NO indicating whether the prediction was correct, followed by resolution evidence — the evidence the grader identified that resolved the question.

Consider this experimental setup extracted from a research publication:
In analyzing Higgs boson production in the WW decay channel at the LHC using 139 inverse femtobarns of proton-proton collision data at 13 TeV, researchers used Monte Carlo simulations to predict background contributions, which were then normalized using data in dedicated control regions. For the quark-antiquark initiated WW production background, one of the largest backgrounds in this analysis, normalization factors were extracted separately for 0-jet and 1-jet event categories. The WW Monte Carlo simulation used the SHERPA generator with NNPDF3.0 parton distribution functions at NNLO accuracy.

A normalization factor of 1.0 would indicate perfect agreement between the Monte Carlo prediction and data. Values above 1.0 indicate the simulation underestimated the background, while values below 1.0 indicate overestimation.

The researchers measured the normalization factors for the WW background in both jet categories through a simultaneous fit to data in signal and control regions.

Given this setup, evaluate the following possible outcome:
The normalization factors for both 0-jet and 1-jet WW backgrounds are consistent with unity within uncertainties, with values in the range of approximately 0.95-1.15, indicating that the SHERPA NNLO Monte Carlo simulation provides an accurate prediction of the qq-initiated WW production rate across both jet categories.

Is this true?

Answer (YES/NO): NO